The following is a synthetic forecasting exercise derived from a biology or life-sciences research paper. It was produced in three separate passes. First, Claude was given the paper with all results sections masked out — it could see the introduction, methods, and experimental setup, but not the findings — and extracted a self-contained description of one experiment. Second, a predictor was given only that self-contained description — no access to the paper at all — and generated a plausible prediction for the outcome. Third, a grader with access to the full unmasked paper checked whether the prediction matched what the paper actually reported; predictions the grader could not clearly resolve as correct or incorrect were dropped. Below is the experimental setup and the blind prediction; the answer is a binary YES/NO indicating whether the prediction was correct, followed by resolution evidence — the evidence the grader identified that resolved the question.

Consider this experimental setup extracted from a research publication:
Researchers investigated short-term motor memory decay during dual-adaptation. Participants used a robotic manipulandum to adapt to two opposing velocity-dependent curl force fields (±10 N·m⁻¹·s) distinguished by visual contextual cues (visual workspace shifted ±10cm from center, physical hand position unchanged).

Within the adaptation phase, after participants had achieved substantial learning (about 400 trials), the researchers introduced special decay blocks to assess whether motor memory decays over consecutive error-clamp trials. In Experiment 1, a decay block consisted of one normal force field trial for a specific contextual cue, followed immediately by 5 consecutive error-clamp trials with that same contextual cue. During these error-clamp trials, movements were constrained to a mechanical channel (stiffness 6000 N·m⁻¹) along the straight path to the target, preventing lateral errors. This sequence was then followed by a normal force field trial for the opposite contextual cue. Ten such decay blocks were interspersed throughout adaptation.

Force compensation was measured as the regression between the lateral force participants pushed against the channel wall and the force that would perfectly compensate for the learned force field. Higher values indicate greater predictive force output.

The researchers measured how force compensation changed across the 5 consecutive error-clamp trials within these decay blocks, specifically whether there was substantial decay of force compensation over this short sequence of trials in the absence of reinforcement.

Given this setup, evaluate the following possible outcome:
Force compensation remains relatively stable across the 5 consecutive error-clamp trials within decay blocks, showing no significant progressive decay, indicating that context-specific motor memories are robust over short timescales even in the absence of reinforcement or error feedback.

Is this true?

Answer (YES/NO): NO